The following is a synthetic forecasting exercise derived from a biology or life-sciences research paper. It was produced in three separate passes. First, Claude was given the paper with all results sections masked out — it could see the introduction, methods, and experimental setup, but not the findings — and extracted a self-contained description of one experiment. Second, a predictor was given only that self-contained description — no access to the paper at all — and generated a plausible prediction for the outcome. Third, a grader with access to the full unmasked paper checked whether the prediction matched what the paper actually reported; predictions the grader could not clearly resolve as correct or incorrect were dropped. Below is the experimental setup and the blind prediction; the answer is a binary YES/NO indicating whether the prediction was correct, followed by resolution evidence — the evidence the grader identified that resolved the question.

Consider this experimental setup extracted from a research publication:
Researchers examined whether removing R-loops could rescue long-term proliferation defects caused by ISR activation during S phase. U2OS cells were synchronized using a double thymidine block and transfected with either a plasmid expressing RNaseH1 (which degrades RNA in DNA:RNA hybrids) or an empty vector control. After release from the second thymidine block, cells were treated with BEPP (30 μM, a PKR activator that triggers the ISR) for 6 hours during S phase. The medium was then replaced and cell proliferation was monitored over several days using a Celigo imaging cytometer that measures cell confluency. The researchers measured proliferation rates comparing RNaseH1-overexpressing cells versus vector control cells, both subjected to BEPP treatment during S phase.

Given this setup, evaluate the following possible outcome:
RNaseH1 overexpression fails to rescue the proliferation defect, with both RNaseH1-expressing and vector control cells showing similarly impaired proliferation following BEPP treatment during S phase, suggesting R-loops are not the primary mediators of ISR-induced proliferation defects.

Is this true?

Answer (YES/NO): NO